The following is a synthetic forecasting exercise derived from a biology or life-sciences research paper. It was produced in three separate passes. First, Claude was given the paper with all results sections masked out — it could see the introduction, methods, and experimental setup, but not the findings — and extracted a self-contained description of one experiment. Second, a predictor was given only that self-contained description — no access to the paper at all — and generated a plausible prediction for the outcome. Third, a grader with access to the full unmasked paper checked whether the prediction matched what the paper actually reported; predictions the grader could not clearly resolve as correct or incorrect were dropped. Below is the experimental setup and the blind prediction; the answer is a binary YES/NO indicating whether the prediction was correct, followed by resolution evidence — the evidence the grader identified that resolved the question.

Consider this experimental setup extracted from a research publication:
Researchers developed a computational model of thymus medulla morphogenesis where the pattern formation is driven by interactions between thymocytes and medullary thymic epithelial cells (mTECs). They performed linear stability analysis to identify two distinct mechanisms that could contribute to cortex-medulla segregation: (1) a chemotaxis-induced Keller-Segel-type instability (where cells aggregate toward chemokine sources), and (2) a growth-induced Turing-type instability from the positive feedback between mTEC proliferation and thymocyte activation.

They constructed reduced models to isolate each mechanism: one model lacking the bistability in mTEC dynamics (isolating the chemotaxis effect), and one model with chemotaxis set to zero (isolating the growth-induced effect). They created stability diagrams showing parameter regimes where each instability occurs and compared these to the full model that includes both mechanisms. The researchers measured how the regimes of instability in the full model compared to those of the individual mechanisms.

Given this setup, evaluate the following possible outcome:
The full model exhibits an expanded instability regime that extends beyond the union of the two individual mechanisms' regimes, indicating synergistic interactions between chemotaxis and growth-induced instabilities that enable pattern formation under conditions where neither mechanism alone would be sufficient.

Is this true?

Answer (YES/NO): YES